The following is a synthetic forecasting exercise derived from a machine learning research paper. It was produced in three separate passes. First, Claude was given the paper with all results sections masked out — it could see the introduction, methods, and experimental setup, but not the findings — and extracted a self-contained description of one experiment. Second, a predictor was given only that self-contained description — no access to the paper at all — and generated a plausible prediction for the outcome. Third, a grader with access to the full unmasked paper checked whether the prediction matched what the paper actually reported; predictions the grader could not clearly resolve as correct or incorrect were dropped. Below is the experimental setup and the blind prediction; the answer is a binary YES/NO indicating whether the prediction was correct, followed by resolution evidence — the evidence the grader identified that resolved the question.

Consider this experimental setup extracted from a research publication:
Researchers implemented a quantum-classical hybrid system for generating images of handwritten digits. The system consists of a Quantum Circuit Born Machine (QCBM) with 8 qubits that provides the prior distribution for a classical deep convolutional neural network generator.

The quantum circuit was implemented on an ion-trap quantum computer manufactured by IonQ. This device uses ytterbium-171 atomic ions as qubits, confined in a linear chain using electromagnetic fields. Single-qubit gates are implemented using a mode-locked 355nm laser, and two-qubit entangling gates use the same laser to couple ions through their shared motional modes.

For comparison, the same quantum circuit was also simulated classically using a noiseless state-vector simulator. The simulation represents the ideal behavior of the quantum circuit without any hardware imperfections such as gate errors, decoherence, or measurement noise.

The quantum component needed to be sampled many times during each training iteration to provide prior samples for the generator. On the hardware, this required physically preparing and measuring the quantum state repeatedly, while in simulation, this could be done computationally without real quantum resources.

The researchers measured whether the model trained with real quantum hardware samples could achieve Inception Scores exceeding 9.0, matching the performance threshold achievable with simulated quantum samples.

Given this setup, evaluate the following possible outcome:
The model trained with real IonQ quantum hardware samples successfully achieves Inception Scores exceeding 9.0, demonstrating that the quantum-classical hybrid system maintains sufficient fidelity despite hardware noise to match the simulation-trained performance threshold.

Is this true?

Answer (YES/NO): YES